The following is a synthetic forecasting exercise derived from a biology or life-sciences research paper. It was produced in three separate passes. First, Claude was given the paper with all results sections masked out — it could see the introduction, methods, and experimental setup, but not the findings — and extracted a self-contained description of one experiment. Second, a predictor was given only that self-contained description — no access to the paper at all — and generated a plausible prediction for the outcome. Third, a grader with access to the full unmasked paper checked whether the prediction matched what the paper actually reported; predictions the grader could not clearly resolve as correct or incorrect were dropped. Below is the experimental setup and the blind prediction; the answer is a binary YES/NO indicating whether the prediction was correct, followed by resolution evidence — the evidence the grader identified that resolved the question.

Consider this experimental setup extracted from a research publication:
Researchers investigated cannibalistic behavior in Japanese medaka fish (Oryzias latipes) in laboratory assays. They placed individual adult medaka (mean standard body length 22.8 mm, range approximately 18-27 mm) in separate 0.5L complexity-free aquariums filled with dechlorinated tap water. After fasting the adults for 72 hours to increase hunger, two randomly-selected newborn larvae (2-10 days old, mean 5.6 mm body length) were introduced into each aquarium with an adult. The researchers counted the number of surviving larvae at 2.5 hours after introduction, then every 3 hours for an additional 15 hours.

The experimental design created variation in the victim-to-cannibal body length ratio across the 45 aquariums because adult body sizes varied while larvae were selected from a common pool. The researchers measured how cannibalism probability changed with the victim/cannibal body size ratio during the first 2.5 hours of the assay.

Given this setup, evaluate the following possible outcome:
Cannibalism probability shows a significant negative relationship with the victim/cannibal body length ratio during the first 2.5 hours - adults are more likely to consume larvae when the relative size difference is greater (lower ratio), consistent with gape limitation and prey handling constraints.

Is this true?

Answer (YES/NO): NO